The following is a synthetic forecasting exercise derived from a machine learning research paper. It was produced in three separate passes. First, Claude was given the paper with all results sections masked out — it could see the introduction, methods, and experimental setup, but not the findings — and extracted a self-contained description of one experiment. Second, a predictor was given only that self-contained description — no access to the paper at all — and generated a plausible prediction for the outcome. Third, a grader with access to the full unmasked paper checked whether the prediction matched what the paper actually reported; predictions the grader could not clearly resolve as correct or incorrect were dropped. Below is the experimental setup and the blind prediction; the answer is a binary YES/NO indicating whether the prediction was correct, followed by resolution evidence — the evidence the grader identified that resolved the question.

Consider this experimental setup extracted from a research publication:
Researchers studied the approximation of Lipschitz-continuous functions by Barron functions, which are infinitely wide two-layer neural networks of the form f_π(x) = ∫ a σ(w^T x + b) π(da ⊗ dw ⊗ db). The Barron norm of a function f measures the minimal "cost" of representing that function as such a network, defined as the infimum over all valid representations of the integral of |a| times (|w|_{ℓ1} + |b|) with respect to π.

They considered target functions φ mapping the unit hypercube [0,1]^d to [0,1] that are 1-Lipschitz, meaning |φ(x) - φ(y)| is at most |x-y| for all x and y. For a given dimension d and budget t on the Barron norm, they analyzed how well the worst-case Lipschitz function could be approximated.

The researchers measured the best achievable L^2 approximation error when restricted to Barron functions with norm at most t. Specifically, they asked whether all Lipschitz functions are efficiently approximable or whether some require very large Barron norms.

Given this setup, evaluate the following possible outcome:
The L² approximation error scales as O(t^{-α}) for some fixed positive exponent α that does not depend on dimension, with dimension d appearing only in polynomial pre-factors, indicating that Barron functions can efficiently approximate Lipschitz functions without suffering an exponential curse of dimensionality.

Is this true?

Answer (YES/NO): NO